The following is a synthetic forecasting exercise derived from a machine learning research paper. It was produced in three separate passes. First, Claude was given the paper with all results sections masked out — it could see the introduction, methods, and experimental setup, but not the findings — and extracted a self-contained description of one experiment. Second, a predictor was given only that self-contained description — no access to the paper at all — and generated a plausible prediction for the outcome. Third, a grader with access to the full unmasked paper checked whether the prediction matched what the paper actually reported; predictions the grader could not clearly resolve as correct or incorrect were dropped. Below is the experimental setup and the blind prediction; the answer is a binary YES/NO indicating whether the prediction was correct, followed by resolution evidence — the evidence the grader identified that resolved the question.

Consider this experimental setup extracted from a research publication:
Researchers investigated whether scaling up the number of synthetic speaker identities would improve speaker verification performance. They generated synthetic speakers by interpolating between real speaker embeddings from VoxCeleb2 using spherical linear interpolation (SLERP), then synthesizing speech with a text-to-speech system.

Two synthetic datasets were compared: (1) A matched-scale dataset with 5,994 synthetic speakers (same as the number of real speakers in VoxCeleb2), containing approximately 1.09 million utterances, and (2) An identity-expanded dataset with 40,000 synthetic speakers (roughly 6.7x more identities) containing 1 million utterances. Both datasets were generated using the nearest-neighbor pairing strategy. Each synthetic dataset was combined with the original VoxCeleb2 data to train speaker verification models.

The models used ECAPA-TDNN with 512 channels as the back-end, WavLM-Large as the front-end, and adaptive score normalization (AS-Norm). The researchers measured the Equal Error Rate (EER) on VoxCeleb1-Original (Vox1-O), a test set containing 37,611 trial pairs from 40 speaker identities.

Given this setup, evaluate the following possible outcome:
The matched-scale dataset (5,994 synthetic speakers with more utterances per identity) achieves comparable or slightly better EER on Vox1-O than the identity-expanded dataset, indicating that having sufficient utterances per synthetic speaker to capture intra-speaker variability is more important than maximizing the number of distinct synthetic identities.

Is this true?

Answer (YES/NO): NO